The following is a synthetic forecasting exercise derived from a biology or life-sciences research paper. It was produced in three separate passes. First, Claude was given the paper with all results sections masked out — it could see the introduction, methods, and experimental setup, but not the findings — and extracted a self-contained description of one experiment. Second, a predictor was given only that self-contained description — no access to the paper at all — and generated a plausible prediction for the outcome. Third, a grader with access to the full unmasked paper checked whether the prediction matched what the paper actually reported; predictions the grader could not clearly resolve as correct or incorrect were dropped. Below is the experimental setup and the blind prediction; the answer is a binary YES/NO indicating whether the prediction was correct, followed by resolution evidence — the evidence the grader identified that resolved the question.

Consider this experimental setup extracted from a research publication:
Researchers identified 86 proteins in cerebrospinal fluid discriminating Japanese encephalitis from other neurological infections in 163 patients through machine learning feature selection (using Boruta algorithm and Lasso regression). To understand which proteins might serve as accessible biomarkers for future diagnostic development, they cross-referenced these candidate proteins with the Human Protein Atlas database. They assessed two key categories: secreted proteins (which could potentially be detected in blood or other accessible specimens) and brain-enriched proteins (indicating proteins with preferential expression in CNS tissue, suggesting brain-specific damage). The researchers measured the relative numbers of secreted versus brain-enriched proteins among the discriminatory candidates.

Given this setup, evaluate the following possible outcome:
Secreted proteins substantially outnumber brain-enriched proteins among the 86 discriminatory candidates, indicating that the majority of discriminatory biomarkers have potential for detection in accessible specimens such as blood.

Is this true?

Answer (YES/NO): NO